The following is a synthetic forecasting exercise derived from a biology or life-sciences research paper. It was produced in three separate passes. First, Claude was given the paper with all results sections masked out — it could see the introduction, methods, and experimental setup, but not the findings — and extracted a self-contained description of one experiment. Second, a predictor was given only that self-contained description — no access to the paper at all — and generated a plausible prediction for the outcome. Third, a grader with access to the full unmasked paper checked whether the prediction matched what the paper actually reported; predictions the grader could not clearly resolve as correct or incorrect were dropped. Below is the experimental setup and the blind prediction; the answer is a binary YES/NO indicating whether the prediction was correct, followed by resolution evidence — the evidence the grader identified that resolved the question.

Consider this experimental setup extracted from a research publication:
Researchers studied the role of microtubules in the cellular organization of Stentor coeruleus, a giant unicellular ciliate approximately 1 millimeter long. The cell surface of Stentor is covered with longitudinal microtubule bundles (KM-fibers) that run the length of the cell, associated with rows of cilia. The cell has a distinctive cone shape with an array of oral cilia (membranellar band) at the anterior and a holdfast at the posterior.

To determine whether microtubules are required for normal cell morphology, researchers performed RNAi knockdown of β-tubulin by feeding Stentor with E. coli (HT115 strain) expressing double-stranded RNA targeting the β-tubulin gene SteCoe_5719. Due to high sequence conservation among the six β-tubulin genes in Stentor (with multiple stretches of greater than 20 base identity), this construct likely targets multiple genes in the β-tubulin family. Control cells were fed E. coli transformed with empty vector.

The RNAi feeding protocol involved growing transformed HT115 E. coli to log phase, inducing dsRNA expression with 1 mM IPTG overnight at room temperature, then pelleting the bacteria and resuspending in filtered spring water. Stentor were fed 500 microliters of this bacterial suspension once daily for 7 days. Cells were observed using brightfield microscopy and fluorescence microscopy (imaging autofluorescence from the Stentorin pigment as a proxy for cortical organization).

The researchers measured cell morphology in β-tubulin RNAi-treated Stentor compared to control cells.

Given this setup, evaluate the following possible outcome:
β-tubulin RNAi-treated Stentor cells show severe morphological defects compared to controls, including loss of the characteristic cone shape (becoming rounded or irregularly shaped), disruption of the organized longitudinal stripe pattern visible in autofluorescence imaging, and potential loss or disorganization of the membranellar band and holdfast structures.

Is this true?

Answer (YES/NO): NO